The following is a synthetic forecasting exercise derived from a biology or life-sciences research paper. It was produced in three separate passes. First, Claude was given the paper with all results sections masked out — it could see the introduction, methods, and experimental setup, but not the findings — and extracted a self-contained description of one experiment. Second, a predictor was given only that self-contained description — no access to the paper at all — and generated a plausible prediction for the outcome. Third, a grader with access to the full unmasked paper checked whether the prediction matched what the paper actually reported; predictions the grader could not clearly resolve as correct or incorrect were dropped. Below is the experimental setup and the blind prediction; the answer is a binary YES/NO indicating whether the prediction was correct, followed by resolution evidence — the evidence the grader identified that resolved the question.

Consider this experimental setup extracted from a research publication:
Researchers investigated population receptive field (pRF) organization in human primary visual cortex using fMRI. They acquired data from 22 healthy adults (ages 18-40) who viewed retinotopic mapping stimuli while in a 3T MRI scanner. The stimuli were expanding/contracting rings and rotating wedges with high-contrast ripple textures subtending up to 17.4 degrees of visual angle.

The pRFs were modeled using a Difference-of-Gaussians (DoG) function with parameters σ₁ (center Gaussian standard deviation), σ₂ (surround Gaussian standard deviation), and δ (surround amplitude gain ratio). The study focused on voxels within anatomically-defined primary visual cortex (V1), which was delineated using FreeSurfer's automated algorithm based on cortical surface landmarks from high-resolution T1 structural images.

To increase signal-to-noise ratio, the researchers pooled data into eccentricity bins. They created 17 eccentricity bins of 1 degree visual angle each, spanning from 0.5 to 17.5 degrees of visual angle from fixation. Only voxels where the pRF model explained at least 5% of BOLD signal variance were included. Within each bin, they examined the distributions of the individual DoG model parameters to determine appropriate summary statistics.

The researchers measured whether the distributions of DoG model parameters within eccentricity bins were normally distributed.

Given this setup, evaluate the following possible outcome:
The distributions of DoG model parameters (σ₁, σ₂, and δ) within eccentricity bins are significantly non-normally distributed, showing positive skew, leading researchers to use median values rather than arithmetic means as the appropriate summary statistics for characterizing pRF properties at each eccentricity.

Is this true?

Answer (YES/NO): NO